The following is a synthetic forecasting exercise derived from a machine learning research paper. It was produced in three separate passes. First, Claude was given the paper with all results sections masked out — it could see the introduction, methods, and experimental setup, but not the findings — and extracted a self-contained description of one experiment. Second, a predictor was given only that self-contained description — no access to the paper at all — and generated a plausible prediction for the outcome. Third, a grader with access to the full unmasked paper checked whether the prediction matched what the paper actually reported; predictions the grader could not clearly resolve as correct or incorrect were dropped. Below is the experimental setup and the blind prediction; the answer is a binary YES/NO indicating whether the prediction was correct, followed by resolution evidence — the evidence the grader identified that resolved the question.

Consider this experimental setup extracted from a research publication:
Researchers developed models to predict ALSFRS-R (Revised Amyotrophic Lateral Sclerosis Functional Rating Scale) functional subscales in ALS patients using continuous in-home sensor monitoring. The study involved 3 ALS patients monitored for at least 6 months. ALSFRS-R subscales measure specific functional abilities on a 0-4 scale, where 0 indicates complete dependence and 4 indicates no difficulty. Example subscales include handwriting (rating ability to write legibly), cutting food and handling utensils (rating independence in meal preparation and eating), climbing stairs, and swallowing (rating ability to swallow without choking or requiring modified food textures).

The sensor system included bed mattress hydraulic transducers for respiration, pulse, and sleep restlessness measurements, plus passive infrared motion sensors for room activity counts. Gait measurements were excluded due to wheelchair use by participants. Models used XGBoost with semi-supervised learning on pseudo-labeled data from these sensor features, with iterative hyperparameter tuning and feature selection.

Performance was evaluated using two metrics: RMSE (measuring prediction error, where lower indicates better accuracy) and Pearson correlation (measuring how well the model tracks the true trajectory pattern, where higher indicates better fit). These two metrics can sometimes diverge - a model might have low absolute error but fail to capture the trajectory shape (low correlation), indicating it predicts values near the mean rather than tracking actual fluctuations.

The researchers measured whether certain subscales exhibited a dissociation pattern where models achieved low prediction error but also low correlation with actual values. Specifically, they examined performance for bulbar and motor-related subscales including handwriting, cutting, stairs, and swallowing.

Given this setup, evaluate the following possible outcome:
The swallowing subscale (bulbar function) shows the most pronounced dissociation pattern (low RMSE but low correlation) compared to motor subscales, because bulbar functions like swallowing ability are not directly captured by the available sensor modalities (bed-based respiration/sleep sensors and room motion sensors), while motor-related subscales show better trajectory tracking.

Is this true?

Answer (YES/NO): NO